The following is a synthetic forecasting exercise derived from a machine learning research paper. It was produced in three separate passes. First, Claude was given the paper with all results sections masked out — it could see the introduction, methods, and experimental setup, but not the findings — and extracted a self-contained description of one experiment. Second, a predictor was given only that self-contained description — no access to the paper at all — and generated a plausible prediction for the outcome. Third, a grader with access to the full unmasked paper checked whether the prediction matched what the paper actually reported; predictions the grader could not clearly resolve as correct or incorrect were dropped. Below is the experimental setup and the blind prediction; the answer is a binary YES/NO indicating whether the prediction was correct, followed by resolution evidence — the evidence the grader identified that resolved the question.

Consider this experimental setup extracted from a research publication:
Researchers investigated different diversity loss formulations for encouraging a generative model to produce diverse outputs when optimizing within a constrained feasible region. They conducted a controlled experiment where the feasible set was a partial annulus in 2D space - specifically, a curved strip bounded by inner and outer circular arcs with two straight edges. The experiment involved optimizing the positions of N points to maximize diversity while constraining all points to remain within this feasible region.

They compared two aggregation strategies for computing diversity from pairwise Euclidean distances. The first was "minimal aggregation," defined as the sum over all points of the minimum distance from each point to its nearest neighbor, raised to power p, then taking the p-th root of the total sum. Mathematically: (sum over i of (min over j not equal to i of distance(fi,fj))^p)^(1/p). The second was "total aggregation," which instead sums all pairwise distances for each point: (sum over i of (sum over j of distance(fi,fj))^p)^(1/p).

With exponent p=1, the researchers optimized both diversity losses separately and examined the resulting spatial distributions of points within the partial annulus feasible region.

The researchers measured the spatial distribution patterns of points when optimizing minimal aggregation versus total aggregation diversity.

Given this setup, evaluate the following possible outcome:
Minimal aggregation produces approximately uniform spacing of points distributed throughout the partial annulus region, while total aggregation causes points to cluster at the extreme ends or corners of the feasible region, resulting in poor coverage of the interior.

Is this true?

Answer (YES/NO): YES